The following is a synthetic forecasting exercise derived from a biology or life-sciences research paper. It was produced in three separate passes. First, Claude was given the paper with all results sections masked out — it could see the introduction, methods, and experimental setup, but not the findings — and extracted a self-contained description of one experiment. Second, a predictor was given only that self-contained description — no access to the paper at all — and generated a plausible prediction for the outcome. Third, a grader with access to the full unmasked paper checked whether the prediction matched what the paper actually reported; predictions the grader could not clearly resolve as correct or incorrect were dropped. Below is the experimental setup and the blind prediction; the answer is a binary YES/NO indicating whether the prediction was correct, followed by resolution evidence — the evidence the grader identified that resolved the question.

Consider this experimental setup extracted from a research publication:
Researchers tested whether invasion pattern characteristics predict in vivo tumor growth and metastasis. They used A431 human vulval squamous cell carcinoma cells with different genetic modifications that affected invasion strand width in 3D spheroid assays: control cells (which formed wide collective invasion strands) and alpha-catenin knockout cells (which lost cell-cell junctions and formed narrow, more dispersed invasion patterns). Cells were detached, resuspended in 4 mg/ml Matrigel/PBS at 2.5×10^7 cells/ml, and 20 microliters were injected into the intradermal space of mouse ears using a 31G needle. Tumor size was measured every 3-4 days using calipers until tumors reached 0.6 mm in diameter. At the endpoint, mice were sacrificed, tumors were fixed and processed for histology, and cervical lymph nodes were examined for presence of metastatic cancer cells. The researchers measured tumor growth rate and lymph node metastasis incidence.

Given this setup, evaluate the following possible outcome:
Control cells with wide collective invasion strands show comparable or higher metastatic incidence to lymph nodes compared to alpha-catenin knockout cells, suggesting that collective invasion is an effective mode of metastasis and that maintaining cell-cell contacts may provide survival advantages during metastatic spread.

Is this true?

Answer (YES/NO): YES